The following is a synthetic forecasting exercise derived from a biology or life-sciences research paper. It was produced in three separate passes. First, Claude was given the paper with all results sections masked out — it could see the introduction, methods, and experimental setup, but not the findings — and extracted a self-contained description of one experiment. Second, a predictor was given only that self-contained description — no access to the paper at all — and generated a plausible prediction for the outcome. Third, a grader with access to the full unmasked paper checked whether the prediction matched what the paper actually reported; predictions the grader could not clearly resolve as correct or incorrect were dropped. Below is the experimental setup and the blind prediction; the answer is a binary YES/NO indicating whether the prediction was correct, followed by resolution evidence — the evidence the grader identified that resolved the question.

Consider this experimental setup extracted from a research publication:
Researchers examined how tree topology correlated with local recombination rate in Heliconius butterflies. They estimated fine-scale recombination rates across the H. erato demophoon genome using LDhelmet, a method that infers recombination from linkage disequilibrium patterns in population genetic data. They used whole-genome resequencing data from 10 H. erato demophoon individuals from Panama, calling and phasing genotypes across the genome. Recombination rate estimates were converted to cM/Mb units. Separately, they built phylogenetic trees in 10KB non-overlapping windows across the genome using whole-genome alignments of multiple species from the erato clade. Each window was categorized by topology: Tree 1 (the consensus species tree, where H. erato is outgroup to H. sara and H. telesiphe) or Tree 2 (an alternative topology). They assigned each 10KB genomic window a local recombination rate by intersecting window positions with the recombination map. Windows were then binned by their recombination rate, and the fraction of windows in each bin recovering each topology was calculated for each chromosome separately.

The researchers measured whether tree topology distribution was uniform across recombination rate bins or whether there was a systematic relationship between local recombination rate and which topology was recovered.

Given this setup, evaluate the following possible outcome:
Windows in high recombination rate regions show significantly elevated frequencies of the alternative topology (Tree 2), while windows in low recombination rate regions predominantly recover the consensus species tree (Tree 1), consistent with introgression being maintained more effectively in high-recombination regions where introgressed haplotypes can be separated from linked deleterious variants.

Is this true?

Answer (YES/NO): NO